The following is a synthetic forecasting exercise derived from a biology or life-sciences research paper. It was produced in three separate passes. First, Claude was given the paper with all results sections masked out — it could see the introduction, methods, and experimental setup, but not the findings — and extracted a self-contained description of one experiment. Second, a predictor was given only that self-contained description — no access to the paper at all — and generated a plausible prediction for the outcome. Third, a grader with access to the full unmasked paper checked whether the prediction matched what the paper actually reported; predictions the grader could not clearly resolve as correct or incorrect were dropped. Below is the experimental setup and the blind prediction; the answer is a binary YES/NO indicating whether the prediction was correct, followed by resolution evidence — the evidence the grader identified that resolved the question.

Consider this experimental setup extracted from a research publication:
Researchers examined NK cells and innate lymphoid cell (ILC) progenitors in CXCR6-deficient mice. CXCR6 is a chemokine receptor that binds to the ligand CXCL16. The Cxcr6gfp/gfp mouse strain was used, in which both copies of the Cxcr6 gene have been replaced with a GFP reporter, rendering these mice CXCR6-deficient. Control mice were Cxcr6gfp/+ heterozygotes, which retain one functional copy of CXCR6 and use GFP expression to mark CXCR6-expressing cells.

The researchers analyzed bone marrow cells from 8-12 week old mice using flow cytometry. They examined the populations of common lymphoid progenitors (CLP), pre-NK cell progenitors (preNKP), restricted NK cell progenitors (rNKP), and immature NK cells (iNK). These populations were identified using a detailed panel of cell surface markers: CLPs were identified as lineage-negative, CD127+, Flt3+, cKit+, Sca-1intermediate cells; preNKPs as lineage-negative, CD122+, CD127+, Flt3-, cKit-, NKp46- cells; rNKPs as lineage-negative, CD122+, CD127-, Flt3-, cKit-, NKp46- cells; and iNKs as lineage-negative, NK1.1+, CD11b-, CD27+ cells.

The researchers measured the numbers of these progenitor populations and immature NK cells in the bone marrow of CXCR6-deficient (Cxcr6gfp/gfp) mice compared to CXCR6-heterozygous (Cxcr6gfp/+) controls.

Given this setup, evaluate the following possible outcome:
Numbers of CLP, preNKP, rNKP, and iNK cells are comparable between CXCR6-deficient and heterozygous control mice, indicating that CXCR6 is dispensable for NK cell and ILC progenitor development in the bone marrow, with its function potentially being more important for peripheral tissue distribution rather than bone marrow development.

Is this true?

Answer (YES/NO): NO